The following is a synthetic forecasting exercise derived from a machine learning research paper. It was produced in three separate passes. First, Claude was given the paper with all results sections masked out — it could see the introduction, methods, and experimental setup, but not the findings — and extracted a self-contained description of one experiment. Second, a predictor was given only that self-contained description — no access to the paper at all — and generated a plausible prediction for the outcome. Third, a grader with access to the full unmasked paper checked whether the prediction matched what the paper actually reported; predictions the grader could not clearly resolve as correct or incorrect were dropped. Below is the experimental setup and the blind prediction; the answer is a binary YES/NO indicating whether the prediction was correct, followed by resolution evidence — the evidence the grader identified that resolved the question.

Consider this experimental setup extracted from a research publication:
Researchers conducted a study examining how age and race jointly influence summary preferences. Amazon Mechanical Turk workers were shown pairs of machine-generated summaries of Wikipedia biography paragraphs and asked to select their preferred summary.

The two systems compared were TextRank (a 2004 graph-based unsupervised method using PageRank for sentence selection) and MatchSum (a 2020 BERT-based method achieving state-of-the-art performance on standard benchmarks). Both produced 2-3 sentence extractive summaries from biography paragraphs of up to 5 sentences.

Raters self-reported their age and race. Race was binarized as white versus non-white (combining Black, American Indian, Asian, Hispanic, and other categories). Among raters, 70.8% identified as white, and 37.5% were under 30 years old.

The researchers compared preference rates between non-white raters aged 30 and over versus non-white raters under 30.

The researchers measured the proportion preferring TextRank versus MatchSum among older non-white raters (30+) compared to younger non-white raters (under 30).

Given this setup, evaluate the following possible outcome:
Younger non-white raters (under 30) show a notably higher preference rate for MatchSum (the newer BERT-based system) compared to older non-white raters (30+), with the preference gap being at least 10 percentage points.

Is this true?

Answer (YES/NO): NO